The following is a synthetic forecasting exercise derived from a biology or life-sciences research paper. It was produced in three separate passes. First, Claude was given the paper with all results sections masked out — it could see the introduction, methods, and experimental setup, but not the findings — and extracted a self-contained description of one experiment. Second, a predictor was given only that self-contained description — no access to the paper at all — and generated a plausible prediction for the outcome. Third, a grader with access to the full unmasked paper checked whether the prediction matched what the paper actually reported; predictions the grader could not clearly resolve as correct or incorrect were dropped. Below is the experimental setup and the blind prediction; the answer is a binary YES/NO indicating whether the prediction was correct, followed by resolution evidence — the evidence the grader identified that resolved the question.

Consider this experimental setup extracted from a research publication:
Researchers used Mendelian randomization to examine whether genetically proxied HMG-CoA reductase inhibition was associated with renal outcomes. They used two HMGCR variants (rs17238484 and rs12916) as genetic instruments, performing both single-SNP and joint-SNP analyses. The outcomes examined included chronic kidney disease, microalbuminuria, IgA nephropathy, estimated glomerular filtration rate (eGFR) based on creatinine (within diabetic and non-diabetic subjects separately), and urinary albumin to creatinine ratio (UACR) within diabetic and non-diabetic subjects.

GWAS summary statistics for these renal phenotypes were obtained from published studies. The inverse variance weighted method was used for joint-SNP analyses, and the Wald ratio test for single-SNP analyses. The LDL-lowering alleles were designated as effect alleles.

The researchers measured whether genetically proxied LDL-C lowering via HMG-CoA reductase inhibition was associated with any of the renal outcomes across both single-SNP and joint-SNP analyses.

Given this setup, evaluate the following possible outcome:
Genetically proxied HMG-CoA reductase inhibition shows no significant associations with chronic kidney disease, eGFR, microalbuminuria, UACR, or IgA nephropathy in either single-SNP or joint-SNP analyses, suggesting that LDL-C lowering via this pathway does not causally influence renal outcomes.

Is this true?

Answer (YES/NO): YES